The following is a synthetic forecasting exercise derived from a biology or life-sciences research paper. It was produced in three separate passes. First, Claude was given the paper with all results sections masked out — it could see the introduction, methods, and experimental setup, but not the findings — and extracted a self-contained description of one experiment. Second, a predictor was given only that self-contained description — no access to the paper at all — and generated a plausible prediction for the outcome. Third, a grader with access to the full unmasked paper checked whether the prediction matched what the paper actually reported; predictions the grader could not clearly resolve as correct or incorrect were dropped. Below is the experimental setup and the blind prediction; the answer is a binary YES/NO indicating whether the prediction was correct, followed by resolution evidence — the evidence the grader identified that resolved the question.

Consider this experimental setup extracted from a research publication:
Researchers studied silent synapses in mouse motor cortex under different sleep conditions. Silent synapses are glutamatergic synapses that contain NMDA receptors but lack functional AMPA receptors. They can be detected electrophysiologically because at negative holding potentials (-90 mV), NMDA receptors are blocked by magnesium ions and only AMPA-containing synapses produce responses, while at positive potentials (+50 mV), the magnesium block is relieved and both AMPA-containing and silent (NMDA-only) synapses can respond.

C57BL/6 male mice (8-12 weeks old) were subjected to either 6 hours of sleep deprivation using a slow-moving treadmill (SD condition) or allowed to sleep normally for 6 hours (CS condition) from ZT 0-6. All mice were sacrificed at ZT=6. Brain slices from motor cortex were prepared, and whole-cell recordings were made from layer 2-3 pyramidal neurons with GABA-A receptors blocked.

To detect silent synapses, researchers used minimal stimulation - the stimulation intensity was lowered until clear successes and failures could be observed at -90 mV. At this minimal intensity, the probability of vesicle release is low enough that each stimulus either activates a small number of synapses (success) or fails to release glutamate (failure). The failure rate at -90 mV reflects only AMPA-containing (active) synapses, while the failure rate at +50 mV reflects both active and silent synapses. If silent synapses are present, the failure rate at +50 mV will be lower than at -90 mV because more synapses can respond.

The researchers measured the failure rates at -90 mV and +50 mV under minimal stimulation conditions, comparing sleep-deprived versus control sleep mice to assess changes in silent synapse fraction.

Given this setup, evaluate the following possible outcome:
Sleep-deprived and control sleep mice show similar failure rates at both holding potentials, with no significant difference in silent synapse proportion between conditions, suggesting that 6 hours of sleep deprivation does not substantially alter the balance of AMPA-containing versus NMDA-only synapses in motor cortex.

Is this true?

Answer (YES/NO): NO